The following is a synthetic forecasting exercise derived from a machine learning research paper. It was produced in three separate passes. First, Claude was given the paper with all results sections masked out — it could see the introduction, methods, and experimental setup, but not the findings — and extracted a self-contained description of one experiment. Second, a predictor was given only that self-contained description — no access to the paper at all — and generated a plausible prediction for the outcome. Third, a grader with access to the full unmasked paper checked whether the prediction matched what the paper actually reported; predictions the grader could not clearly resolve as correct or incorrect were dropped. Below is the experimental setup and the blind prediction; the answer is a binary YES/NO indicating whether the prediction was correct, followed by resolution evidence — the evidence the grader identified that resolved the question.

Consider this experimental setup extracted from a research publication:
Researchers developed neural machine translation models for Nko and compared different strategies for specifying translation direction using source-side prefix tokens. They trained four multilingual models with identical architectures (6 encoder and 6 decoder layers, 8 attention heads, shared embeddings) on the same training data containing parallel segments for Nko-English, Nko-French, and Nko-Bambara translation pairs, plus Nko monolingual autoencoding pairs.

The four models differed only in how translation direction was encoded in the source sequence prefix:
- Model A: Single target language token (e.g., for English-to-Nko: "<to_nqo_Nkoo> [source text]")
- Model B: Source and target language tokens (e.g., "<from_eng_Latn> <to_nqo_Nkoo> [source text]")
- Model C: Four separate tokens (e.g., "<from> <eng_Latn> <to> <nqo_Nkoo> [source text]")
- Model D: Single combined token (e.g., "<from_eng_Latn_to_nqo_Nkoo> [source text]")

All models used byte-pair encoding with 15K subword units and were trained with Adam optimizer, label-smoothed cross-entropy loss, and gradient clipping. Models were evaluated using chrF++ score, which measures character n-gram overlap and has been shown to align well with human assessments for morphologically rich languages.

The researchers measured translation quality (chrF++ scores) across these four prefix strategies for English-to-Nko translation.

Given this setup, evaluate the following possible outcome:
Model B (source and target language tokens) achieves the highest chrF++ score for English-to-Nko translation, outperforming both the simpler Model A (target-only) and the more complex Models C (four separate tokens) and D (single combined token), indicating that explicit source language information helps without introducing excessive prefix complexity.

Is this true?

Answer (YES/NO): NO